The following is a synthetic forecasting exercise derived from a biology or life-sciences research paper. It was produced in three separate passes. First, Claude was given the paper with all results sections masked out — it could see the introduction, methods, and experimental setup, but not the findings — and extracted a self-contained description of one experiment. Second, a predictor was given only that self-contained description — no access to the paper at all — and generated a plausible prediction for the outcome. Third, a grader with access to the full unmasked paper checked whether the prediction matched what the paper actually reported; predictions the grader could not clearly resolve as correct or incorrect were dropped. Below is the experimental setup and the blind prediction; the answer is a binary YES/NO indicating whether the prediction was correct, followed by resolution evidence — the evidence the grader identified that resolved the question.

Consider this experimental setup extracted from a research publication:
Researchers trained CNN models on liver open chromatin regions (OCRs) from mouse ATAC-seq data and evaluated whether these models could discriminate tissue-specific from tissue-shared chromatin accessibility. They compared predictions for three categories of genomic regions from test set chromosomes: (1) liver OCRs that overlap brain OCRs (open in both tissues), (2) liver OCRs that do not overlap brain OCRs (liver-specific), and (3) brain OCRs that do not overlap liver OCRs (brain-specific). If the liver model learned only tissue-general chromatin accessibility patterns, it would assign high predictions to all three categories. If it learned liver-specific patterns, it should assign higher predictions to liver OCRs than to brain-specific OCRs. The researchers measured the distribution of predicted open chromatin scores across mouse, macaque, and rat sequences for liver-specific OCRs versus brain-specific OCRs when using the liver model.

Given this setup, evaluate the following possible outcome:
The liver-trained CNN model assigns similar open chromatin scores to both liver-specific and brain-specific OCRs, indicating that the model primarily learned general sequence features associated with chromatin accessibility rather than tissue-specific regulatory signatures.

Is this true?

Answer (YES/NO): NO